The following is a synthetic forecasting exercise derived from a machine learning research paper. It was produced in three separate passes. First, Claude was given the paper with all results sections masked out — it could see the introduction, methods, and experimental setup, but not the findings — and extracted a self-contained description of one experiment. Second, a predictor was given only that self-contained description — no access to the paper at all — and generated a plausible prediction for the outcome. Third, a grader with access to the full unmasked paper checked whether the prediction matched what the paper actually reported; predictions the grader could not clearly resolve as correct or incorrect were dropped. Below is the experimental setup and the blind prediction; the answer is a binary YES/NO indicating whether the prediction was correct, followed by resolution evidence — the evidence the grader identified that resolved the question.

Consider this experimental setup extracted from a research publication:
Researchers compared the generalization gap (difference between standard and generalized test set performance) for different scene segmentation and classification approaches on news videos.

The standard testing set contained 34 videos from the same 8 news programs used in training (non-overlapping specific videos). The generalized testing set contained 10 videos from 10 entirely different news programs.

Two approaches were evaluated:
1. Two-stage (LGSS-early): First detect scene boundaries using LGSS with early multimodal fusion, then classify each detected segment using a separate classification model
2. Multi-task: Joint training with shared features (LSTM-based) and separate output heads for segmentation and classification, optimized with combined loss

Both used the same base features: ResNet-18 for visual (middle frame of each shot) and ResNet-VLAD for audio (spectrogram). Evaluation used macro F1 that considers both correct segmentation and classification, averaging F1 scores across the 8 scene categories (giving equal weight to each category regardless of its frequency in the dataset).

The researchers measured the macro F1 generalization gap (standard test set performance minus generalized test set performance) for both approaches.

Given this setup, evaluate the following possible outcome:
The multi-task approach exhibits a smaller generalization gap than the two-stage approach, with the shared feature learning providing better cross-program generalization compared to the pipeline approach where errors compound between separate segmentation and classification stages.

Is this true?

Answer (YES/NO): NO